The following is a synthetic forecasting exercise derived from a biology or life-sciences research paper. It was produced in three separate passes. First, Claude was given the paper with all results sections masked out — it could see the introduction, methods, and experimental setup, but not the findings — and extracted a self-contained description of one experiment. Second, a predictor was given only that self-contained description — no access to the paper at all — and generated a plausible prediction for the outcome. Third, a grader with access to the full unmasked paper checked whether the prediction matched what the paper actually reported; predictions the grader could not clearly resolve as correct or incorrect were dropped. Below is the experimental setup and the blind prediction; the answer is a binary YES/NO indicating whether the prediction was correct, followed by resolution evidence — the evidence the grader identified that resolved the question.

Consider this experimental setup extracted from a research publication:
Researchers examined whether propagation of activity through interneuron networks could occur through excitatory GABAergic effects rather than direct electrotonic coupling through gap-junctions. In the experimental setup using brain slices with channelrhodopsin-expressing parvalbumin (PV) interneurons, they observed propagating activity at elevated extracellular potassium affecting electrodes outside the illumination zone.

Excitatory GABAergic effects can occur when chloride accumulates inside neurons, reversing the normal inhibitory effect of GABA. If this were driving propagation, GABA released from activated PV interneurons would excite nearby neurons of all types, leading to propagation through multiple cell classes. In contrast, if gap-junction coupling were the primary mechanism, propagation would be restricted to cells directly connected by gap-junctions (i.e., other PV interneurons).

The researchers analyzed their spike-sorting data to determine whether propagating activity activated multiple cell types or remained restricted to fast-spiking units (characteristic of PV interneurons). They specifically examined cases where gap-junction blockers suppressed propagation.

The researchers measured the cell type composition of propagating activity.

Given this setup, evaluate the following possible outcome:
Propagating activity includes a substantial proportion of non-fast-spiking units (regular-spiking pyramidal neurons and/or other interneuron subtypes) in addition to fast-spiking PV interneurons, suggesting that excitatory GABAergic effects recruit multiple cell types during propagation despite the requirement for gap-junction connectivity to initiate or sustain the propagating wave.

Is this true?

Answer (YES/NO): NO